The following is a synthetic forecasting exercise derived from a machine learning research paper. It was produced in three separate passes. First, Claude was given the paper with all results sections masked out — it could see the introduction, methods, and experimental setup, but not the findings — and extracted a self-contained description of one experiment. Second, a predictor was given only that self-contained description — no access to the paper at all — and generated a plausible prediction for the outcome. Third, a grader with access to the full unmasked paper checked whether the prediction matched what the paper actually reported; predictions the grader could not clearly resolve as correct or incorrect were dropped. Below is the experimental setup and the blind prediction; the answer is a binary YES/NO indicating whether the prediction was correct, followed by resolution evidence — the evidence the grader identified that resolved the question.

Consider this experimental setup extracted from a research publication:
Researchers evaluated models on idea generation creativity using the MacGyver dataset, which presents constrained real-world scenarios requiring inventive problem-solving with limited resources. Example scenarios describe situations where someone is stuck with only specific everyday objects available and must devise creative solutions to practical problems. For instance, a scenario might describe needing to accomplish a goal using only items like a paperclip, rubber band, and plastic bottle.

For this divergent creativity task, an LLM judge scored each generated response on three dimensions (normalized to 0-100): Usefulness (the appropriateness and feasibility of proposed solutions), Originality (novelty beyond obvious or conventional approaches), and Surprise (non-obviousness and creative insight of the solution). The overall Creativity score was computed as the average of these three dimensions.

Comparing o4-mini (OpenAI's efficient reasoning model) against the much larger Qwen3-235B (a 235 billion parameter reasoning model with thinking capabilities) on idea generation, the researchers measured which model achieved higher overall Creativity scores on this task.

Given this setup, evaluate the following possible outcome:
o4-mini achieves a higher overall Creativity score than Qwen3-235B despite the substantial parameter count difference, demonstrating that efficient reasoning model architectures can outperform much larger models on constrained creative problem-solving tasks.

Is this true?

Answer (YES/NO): YES